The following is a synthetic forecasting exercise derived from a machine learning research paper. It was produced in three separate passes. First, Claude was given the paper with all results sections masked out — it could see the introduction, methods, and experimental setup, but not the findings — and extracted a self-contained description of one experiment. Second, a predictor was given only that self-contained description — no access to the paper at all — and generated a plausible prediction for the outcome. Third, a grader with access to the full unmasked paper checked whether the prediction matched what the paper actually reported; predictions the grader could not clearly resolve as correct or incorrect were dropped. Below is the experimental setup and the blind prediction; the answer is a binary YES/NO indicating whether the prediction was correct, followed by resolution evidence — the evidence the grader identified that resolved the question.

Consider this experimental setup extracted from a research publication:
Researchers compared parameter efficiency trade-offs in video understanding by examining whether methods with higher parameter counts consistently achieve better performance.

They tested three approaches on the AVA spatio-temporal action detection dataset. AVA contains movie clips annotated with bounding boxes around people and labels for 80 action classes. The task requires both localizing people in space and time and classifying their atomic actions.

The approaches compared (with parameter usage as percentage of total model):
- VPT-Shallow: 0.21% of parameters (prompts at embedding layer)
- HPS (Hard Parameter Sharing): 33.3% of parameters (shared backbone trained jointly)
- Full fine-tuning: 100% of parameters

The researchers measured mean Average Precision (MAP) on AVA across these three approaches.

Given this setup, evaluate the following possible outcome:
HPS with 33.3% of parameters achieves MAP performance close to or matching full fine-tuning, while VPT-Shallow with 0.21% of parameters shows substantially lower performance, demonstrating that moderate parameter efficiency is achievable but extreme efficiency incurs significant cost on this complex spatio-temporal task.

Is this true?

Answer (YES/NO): NO